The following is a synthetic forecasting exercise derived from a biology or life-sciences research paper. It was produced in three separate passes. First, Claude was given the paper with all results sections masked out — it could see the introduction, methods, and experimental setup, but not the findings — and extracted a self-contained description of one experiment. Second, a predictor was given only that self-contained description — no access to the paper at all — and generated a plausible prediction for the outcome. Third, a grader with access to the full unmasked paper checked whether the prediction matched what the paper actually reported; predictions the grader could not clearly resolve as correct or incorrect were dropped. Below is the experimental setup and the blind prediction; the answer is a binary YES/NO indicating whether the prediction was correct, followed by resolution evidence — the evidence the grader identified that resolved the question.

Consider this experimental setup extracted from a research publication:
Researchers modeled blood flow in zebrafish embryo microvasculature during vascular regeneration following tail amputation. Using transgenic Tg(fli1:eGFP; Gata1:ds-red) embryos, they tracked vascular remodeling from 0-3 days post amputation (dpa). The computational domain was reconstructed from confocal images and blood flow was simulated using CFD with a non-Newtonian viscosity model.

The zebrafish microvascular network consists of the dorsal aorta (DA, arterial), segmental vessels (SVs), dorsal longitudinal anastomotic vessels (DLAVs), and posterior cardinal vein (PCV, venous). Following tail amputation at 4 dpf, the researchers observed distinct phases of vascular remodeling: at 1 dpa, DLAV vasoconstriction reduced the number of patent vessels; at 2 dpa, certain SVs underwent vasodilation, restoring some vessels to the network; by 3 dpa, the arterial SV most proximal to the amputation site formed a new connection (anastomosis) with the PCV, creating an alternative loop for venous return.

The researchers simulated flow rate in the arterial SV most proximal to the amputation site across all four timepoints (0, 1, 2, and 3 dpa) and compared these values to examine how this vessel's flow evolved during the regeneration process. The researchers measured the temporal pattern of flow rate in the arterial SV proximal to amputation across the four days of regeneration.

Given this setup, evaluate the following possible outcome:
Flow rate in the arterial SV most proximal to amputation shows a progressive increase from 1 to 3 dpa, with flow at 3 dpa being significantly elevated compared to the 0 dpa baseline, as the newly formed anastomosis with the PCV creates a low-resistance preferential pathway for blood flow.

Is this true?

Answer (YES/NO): YES